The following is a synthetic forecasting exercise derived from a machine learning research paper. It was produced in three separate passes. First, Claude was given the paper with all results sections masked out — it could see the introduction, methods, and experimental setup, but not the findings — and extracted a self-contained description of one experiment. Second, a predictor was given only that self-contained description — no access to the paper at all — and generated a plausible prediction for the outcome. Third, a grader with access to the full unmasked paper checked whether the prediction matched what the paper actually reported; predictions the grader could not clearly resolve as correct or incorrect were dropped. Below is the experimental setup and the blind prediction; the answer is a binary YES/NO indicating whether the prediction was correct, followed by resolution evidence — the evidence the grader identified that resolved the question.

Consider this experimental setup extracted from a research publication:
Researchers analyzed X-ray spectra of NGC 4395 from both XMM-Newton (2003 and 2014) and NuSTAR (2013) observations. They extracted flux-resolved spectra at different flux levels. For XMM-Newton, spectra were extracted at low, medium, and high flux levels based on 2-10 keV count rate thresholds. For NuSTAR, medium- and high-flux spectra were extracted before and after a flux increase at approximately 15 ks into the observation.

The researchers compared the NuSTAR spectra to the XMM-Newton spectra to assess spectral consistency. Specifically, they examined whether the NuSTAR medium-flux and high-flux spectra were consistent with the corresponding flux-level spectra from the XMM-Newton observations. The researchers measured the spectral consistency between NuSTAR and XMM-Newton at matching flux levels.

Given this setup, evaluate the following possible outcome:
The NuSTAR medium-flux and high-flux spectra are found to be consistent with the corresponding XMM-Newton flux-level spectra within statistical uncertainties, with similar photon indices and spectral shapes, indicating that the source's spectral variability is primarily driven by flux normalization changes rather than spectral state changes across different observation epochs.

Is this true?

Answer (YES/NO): NO